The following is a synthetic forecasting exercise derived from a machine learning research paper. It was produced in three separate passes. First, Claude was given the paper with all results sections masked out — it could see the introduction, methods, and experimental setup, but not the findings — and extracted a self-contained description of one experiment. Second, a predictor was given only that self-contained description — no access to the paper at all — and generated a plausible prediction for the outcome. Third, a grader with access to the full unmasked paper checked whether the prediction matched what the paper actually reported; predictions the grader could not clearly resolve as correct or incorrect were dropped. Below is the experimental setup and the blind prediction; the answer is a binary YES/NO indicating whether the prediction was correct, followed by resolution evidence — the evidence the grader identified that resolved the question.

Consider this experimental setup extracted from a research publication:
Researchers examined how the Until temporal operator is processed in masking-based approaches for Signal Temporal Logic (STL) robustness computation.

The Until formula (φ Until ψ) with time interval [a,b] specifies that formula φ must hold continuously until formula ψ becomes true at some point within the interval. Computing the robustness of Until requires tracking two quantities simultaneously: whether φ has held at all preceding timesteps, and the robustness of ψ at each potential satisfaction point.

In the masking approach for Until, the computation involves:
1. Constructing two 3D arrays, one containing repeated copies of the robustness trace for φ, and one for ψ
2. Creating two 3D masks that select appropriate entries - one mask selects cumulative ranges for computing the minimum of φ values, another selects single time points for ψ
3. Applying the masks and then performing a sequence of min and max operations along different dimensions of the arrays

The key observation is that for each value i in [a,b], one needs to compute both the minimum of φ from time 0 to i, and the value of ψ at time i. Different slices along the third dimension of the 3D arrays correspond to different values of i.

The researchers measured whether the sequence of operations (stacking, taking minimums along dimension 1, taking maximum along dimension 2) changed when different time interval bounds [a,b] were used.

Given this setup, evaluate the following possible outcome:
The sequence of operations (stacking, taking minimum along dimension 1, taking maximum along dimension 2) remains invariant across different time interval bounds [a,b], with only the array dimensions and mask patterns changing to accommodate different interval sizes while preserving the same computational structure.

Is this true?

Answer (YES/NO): YES